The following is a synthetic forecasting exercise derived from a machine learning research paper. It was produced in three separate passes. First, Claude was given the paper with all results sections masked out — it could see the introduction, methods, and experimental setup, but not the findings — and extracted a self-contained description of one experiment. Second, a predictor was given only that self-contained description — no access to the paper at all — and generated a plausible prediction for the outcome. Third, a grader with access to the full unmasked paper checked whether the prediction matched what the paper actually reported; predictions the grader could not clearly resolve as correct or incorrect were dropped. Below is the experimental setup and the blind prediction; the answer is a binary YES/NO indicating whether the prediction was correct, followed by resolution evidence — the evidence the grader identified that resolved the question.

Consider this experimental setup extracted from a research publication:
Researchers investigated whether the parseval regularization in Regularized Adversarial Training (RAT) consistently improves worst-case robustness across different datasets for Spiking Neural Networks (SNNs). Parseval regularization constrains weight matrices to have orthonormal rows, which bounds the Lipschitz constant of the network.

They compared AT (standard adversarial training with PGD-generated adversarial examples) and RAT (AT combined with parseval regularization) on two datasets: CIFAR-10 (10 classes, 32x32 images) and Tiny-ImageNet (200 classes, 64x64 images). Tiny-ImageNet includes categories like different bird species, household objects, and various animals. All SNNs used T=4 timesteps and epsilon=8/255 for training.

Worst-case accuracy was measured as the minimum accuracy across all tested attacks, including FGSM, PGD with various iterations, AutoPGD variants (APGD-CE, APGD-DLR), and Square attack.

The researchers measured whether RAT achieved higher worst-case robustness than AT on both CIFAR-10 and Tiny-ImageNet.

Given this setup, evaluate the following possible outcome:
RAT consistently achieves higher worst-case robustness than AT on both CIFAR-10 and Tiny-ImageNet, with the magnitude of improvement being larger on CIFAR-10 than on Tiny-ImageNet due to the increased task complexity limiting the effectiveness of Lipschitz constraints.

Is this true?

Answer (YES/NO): NO